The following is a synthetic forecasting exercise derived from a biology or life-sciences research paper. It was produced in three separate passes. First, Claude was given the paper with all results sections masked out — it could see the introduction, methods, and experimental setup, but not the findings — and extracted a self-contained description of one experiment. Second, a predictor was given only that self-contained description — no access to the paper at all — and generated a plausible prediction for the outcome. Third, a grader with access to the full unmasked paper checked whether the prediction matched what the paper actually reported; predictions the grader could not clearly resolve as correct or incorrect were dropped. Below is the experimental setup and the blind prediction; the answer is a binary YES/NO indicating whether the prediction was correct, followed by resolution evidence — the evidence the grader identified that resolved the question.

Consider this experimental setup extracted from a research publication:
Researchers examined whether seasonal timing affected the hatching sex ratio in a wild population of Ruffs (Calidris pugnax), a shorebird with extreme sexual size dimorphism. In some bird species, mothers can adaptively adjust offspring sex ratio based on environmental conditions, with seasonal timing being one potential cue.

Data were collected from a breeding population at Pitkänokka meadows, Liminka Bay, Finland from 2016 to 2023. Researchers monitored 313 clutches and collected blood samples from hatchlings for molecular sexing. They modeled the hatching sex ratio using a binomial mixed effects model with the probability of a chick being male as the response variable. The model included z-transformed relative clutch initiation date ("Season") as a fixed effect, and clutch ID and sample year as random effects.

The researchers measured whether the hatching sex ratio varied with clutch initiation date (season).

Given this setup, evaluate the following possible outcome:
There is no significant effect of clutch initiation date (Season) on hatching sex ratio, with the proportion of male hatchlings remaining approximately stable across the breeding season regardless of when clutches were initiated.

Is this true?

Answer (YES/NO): YES